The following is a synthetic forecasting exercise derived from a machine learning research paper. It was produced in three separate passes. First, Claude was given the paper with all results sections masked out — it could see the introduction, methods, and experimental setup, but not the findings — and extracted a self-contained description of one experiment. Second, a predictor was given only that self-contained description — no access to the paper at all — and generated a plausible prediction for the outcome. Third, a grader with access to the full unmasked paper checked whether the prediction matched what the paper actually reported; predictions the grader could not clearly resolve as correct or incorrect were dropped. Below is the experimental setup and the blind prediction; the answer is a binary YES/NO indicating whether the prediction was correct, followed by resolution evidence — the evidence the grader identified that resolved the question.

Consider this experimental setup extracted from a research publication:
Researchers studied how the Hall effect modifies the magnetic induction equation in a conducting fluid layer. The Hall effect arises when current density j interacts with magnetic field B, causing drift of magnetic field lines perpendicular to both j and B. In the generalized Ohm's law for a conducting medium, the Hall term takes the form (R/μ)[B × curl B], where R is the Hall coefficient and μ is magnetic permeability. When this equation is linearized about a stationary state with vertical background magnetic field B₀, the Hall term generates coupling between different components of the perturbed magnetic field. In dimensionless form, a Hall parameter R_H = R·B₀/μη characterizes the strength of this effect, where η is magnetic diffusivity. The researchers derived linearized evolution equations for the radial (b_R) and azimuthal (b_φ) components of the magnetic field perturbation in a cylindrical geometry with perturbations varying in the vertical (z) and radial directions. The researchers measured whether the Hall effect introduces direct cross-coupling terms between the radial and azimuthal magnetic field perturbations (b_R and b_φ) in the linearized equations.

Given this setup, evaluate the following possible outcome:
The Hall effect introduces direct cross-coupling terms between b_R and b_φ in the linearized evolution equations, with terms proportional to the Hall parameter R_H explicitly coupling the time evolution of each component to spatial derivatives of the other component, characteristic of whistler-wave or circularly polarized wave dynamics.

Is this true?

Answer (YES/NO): NO